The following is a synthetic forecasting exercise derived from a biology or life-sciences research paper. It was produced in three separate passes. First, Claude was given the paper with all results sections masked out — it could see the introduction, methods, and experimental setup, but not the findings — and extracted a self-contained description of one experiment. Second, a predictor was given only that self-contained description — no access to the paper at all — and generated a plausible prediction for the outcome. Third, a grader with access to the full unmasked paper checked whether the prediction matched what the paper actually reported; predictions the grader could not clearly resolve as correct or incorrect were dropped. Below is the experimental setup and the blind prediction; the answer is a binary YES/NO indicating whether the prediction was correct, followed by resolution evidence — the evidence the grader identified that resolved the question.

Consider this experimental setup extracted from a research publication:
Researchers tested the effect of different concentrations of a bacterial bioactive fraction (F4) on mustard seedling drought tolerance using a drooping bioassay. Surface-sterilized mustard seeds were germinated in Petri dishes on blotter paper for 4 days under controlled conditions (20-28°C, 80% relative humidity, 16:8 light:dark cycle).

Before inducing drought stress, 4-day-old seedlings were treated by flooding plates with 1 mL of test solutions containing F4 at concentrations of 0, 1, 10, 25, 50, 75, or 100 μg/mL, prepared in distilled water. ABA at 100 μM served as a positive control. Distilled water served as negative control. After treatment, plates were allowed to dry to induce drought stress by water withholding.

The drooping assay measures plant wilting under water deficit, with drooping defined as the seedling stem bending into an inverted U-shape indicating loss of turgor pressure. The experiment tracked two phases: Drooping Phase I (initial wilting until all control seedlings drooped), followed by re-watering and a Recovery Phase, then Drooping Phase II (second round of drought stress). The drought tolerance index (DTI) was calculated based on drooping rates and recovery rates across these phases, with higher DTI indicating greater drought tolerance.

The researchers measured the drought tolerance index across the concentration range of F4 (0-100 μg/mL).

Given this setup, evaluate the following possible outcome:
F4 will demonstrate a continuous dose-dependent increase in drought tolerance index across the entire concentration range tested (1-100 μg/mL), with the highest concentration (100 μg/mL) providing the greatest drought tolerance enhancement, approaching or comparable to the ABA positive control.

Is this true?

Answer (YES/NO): NO